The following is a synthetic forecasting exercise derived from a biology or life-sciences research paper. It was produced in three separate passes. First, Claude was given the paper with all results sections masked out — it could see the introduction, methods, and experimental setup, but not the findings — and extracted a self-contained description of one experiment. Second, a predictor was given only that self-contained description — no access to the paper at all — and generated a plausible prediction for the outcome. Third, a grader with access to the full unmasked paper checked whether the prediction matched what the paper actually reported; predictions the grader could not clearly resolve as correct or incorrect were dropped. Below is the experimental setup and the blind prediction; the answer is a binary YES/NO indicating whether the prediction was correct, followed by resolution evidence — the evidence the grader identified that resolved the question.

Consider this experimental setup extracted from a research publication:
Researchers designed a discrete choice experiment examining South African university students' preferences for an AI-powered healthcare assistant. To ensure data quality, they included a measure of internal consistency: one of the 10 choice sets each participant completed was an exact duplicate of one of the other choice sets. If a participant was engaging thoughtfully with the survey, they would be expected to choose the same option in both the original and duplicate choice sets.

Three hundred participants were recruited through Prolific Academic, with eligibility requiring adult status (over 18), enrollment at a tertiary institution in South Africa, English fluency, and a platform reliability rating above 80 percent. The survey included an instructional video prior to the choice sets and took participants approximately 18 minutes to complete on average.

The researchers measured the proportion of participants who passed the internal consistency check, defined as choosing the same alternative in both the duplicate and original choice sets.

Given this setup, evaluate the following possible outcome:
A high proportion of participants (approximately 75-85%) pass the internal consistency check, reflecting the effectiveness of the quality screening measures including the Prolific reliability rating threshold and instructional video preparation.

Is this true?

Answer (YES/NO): NO